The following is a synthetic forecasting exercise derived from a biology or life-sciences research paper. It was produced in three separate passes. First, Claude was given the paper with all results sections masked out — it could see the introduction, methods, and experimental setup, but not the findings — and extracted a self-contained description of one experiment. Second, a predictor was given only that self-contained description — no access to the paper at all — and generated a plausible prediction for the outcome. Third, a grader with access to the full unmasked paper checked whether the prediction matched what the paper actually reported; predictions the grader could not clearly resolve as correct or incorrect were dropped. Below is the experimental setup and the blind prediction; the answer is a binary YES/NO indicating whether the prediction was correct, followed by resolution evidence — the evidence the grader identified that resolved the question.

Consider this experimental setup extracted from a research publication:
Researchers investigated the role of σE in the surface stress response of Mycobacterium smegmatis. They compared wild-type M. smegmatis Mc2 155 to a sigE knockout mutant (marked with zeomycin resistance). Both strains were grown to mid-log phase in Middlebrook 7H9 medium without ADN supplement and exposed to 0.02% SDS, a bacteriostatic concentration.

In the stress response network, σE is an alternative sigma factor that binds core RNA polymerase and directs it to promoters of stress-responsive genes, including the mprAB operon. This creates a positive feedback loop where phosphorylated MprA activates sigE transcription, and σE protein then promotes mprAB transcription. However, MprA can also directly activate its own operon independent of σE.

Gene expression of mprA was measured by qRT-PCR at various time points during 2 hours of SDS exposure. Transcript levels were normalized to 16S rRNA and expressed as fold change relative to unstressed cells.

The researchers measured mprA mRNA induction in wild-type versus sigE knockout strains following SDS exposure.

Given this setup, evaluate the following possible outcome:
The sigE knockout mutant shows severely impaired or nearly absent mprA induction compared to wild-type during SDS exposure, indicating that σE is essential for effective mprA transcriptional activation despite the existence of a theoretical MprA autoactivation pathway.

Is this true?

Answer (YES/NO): NO